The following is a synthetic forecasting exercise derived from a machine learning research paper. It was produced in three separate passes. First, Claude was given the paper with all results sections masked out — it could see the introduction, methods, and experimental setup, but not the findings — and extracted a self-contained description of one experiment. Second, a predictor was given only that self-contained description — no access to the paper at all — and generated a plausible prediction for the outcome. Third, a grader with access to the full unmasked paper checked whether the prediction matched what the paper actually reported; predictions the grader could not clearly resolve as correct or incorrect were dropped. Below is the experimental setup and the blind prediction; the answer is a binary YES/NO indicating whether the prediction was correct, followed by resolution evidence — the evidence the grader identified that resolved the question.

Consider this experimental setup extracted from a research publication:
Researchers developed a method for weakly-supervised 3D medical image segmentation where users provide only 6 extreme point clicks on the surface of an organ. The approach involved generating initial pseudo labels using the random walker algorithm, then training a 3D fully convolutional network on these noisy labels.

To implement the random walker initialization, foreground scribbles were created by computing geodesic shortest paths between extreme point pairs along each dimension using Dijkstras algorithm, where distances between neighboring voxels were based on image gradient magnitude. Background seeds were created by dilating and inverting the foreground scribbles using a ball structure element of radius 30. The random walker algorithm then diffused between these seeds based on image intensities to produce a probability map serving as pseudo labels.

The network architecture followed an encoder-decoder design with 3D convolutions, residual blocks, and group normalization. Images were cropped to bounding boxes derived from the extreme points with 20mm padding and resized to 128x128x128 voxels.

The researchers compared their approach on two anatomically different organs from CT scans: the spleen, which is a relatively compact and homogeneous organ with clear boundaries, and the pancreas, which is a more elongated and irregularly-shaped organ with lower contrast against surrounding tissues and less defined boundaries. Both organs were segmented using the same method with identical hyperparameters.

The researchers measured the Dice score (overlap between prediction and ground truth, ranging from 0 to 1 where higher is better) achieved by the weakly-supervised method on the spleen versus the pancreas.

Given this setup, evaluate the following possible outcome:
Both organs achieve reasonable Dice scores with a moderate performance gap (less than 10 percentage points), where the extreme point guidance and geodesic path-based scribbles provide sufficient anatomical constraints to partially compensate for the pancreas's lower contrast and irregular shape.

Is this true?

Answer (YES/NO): NO